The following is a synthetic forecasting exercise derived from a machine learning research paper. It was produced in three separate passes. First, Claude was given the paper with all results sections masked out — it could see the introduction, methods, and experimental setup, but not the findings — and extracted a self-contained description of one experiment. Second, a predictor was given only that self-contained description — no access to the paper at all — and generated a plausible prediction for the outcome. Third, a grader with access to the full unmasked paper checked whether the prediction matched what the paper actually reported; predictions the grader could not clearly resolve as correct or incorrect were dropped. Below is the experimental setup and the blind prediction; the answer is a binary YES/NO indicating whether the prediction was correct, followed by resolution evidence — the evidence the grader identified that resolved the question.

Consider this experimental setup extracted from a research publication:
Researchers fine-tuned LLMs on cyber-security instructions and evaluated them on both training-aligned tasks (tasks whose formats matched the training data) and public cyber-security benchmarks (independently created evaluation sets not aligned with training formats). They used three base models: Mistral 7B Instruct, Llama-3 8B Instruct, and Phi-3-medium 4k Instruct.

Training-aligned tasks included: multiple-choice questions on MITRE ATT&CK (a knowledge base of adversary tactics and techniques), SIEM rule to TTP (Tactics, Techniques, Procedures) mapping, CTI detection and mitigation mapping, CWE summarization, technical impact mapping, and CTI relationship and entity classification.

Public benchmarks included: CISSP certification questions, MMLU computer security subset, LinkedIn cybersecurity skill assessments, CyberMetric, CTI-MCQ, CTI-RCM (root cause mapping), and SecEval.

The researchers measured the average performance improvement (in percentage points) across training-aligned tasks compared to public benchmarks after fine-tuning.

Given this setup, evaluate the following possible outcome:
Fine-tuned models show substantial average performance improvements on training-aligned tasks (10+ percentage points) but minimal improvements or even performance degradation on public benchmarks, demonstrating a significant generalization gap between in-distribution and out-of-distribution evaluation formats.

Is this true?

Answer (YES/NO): NO